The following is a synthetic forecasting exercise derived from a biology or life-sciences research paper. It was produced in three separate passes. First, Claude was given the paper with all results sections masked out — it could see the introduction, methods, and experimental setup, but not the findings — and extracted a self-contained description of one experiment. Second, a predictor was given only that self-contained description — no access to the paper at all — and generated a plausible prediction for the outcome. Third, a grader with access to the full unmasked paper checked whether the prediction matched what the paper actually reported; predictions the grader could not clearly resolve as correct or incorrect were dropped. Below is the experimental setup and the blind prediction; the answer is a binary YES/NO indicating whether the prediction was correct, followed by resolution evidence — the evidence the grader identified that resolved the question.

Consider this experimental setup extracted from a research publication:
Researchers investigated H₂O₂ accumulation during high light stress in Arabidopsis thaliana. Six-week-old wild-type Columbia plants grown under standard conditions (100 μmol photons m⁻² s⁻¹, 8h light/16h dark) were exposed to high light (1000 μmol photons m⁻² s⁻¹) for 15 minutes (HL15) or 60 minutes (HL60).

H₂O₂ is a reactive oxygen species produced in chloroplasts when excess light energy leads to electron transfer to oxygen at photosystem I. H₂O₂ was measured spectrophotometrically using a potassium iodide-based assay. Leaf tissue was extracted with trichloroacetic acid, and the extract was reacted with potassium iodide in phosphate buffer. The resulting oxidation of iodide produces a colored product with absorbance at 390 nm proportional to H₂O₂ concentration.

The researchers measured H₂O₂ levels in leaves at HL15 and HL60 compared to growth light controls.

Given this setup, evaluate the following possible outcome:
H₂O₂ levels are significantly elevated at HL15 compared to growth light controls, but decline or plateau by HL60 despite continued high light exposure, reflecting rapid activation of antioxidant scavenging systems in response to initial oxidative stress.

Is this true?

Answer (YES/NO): NO